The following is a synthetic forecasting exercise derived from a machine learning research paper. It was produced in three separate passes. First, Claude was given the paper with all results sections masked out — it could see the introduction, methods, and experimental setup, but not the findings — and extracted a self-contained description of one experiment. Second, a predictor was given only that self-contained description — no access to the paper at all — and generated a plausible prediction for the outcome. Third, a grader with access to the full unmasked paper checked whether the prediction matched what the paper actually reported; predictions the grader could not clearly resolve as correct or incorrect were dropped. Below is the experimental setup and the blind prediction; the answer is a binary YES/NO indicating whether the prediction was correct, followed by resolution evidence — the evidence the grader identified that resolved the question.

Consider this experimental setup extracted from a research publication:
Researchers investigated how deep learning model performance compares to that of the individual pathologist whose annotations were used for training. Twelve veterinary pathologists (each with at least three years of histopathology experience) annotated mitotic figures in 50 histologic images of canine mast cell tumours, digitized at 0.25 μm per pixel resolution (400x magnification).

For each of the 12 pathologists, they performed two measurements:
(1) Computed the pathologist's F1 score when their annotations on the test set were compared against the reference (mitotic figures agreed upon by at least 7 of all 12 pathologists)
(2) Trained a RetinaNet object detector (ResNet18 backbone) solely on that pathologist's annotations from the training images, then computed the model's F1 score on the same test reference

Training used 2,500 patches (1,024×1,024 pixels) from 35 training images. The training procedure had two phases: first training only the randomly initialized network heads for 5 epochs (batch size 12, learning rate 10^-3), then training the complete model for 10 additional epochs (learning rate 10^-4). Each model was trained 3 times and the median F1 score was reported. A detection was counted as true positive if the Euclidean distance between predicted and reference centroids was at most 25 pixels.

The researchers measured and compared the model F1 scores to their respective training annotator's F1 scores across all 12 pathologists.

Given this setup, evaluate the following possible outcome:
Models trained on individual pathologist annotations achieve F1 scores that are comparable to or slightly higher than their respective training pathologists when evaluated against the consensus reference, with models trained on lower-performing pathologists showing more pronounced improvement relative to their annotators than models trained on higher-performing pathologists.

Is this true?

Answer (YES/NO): NO